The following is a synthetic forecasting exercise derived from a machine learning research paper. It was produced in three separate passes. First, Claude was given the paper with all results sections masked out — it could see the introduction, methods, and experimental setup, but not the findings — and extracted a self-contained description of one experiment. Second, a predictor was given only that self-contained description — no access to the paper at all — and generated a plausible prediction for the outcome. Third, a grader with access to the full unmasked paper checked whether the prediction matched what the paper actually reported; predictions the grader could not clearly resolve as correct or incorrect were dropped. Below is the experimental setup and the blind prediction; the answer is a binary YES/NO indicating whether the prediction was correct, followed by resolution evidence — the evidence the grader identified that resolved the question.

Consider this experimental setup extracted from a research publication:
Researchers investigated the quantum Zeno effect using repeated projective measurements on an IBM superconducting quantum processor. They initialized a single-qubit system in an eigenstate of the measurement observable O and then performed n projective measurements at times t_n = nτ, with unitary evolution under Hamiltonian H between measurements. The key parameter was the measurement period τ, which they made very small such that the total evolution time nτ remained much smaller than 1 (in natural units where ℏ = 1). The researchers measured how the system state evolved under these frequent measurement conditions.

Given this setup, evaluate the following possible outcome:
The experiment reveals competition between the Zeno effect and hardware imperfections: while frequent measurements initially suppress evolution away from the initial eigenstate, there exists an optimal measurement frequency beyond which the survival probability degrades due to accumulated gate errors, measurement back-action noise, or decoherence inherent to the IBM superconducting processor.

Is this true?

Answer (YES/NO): NO